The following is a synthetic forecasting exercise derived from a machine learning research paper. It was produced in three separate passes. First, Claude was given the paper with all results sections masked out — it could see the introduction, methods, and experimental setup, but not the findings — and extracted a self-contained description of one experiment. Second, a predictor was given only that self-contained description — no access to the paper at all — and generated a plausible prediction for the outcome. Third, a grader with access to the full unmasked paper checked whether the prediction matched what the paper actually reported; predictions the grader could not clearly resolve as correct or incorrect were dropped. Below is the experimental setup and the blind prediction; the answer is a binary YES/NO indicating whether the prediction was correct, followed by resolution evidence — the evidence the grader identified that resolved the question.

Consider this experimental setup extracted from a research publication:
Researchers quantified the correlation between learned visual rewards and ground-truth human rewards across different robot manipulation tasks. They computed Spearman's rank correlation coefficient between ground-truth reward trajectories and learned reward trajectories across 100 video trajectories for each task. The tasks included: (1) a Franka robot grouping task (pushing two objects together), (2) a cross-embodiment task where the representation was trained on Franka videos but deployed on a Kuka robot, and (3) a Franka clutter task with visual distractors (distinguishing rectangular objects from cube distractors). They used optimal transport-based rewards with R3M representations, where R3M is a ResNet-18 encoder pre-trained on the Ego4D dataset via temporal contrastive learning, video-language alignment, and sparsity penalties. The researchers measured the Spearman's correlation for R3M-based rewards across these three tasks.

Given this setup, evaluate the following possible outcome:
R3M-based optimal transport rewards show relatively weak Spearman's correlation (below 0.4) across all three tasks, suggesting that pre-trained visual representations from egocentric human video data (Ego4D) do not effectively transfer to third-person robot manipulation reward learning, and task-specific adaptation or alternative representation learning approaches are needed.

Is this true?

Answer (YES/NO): YES